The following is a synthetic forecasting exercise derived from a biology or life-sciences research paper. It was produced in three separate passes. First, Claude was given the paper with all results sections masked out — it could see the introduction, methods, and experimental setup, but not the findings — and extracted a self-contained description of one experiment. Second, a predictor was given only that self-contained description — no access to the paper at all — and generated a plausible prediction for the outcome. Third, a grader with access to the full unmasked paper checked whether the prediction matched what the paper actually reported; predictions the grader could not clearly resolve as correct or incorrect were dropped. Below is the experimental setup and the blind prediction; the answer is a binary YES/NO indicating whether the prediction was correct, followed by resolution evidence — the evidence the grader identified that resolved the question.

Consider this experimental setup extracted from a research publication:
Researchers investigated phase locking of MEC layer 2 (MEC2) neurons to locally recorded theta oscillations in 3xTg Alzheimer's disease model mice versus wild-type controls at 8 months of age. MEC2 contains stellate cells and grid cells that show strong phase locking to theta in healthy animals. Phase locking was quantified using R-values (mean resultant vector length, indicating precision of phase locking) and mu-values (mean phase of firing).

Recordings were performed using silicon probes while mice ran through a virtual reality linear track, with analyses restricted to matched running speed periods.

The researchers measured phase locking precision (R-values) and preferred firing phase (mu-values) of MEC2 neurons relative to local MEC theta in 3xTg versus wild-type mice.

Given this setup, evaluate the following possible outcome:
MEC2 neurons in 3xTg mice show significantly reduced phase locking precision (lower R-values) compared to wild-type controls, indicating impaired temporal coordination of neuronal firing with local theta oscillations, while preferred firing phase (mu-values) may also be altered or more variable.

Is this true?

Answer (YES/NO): NO